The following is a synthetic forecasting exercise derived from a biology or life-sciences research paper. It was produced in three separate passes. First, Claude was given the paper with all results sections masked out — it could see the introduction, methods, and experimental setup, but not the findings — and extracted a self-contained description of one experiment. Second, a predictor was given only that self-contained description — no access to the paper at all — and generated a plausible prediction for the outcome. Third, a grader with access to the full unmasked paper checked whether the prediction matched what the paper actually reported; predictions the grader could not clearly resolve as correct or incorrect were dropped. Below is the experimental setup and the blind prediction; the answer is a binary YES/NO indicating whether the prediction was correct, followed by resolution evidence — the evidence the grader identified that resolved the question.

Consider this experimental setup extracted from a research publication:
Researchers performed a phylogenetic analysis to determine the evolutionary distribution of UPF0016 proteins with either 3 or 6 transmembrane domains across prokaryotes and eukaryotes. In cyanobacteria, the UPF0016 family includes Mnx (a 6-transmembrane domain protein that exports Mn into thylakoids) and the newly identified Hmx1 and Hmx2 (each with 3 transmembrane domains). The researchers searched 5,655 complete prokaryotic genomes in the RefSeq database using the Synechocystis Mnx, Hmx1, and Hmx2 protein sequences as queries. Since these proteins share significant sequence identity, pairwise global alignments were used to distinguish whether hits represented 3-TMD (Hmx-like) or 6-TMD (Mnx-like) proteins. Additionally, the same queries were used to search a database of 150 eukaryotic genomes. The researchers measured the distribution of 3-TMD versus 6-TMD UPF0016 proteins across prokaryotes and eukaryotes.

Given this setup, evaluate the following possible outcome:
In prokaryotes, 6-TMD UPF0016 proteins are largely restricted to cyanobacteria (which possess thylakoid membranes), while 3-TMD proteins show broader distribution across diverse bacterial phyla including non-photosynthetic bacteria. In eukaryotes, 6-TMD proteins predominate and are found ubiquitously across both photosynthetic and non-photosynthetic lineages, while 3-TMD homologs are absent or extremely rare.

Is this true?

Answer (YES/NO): NO